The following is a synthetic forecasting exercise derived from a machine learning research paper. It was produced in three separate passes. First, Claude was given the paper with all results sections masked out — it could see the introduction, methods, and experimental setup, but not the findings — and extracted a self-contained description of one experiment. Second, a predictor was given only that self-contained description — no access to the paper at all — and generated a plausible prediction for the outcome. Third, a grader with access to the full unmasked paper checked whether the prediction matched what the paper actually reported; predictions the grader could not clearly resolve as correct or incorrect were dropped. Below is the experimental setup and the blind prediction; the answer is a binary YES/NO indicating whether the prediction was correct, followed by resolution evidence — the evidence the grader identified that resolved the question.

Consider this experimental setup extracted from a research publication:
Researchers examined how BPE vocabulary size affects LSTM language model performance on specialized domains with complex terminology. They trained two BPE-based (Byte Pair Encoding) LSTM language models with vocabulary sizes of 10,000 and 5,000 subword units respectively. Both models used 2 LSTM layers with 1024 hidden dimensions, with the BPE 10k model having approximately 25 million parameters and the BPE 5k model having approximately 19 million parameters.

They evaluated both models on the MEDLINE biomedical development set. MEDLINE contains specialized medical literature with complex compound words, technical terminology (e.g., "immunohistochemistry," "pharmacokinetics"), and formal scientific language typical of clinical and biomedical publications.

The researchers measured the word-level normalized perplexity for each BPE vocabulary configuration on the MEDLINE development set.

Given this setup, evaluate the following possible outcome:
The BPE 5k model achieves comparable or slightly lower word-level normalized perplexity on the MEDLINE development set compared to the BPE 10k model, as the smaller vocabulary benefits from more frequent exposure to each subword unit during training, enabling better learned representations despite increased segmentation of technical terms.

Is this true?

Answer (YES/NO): NO